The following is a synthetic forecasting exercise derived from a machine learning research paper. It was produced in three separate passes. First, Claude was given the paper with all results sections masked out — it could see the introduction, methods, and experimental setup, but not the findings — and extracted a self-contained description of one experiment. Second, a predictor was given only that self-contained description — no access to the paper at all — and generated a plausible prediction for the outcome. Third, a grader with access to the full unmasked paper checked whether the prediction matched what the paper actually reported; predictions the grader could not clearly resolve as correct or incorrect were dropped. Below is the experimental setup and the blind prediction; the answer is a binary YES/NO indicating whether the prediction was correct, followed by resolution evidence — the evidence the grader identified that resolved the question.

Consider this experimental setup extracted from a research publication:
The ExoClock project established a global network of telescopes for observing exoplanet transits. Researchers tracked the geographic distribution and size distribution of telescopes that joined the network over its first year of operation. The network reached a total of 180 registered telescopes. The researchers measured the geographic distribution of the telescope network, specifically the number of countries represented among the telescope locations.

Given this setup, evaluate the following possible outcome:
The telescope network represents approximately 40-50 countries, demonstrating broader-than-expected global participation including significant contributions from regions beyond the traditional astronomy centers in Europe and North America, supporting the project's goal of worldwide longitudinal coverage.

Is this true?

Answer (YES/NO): NO